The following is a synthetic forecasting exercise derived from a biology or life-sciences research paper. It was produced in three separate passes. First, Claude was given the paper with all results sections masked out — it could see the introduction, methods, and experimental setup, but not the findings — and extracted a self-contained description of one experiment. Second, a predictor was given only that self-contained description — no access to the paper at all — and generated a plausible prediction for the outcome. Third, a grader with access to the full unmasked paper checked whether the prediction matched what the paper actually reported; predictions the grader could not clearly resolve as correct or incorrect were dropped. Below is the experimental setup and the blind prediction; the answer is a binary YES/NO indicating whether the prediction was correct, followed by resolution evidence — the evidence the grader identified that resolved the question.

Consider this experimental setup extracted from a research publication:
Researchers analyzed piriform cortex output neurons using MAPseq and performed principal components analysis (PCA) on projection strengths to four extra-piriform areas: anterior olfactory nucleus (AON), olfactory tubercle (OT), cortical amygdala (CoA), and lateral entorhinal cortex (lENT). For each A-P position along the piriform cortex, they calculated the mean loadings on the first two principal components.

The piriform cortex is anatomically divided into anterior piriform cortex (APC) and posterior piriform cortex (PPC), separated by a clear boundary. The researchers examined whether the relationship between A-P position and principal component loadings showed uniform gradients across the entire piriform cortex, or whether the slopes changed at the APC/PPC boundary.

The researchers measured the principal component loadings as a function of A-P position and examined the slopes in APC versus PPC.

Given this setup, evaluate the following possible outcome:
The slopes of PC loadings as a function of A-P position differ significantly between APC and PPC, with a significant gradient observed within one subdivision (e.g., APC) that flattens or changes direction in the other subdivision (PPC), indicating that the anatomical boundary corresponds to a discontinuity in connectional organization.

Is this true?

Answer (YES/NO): YES